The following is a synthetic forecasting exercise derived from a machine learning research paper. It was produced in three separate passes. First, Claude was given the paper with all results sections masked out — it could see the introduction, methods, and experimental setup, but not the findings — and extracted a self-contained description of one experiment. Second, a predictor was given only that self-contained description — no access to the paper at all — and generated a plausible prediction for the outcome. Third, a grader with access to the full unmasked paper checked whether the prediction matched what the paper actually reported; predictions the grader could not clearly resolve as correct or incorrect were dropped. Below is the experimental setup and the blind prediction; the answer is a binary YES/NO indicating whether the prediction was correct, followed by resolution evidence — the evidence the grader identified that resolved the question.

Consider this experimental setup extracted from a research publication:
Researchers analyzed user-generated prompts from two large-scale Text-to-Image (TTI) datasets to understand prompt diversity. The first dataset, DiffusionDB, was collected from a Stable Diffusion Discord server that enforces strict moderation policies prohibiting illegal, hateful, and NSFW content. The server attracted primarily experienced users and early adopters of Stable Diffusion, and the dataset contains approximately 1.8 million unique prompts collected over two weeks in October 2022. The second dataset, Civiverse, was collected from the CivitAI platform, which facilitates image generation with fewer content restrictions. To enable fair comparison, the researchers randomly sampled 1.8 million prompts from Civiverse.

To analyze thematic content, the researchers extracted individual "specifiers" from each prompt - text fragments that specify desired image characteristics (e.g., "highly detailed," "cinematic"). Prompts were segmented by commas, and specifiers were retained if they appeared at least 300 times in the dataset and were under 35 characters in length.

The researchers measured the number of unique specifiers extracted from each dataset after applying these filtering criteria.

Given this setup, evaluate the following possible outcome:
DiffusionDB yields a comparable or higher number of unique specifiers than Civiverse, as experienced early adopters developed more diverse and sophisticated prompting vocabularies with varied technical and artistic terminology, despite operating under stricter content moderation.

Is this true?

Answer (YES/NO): NO